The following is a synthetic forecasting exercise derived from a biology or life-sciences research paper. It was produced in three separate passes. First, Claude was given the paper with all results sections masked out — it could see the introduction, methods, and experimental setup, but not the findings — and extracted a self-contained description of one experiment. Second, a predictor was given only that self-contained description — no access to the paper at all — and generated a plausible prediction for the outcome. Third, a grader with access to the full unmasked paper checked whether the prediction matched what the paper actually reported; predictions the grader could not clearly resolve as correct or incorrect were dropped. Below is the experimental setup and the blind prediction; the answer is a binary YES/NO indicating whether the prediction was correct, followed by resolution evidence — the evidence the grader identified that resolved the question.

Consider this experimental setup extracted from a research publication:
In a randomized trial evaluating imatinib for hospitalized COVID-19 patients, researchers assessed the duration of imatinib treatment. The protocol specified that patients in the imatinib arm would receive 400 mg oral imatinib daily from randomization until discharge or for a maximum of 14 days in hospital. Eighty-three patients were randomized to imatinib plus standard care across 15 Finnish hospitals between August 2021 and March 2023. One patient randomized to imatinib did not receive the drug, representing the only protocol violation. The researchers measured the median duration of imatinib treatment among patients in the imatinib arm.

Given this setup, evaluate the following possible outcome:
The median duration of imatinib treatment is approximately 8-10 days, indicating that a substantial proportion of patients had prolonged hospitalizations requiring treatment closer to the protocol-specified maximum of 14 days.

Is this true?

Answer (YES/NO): NO